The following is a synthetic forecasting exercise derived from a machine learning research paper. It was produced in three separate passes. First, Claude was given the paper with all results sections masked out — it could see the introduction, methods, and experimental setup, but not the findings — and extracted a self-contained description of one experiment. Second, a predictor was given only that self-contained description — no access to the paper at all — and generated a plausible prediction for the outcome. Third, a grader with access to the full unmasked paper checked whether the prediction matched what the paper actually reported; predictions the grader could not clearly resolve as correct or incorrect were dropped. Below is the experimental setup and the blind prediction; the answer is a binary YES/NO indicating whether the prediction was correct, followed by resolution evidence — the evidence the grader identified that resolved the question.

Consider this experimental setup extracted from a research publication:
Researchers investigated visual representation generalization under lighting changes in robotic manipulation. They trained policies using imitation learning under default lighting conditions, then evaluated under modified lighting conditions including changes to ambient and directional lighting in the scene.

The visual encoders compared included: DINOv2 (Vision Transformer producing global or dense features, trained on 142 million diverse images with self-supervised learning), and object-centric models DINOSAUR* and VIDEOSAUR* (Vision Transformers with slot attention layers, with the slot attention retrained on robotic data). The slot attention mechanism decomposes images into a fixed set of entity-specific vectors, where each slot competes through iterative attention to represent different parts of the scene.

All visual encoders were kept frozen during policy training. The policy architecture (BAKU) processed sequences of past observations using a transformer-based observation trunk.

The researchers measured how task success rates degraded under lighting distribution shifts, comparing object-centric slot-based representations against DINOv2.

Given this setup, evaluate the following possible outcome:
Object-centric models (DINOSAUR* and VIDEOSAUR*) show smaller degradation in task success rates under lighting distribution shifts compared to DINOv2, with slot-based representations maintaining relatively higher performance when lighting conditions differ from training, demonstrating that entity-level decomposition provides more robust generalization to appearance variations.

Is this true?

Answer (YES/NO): YES